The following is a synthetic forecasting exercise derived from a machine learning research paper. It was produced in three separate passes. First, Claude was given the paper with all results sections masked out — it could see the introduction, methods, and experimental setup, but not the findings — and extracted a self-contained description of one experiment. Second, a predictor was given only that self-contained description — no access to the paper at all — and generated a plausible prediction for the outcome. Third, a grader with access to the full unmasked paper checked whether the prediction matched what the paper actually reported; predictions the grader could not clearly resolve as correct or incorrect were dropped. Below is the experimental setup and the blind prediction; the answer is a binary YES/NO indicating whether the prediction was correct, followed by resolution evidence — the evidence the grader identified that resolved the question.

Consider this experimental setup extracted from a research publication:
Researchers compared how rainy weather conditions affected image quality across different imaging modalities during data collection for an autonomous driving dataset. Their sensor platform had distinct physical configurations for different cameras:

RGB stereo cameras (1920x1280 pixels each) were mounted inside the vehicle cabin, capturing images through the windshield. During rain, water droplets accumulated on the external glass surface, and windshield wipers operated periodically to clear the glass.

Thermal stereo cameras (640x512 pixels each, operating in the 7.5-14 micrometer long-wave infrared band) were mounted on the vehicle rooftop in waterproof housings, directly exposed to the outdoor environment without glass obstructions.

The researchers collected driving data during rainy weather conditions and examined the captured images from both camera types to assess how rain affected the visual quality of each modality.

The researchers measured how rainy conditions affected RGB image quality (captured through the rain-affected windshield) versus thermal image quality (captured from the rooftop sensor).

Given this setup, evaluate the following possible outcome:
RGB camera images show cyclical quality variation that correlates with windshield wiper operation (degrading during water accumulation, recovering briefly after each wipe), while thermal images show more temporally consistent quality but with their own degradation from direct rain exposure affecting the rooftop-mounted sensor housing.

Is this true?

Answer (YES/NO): NO